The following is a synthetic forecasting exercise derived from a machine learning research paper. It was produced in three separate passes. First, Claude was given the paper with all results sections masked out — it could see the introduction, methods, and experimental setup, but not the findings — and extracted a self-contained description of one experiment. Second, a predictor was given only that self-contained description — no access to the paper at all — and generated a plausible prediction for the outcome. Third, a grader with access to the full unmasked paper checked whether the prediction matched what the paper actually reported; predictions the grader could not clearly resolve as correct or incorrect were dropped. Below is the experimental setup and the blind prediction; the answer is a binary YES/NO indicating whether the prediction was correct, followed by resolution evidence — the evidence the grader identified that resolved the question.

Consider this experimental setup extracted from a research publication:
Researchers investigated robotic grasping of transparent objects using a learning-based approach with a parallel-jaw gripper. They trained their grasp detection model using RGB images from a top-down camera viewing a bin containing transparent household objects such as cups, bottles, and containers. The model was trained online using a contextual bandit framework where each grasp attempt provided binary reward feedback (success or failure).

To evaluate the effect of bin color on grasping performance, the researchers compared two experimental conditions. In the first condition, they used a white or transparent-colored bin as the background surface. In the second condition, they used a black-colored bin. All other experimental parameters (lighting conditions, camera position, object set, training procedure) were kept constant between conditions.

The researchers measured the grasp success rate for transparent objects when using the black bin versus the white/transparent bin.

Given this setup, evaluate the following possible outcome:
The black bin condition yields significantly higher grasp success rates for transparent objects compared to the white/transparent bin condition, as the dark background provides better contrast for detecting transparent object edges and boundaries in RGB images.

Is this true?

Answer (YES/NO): YES